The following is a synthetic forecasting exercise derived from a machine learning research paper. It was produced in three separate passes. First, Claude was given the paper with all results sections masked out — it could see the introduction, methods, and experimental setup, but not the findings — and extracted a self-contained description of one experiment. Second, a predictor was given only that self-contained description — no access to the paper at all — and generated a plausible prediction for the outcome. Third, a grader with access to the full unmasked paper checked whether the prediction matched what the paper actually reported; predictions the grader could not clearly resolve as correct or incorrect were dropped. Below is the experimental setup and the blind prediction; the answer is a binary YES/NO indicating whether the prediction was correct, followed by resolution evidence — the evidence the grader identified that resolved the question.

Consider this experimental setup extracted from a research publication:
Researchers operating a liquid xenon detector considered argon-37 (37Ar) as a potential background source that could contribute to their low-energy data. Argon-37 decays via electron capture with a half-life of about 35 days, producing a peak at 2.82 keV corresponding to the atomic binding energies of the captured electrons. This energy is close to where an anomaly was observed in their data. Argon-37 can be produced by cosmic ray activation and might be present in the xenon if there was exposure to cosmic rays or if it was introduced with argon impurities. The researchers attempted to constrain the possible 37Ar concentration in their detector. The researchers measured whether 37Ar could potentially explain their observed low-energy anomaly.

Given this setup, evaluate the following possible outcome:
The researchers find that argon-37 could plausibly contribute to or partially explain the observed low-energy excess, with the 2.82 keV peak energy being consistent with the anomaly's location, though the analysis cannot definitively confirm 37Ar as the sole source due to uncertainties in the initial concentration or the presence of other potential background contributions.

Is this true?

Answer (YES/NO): NO